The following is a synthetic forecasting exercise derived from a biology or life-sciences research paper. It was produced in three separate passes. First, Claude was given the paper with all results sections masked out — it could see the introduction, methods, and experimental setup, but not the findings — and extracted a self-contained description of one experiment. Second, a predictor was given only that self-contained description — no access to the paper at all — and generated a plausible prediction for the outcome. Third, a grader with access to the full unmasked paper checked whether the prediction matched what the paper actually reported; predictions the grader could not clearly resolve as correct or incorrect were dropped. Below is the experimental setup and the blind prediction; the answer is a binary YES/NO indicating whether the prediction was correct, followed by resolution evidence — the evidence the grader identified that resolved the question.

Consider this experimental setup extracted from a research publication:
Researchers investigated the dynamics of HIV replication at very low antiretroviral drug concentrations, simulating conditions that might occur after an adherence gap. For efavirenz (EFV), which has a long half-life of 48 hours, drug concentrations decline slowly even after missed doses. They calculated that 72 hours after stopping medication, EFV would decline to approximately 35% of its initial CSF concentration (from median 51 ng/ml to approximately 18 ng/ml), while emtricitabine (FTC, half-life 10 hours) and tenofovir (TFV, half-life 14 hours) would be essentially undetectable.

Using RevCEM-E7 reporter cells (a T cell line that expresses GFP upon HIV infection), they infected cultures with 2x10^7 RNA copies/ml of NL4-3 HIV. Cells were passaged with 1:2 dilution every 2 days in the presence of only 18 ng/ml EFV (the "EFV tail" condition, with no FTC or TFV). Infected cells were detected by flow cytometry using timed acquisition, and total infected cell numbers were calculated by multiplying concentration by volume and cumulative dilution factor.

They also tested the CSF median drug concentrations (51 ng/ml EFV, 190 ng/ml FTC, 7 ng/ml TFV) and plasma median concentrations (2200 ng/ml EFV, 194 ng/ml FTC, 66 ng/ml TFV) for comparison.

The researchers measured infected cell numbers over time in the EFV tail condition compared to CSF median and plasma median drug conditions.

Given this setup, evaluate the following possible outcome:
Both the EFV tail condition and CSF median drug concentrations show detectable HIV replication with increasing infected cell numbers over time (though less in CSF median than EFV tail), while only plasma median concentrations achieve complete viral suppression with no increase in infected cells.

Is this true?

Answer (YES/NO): NO